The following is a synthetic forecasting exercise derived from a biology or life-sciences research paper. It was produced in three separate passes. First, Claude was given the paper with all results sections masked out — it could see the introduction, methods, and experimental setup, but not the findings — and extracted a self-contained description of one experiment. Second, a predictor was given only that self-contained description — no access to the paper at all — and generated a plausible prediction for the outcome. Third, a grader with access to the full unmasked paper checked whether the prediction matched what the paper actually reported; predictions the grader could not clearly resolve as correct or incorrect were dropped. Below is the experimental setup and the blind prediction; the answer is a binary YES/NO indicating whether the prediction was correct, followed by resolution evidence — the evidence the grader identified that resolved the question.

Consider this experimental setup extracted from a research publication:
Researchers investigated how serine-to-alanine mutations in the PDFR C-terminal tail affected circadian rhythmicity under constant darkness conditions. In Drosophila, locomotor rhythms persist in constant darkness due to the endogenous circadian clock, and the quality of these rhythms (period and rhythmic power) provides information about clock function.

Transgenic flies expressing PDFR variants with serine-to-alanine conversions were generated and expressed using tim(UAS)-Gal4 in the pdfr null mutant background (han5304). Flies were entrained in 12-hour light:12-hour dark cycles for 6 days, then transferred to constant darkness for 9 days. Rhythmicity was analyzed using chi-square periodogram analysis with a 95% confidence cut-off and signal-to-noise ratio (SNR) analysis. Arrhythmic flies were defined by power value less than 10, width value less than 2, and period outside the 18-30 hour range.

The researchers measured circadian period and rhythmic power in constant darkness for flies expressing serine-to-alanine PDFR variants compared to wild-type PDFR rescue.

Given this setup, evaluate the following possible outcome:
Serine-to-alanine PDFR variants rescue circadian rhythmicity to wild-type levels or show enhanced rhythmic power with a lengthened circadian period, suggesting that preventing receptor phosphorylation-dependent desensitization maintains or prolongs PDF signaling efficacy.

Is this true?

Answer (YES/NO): YES